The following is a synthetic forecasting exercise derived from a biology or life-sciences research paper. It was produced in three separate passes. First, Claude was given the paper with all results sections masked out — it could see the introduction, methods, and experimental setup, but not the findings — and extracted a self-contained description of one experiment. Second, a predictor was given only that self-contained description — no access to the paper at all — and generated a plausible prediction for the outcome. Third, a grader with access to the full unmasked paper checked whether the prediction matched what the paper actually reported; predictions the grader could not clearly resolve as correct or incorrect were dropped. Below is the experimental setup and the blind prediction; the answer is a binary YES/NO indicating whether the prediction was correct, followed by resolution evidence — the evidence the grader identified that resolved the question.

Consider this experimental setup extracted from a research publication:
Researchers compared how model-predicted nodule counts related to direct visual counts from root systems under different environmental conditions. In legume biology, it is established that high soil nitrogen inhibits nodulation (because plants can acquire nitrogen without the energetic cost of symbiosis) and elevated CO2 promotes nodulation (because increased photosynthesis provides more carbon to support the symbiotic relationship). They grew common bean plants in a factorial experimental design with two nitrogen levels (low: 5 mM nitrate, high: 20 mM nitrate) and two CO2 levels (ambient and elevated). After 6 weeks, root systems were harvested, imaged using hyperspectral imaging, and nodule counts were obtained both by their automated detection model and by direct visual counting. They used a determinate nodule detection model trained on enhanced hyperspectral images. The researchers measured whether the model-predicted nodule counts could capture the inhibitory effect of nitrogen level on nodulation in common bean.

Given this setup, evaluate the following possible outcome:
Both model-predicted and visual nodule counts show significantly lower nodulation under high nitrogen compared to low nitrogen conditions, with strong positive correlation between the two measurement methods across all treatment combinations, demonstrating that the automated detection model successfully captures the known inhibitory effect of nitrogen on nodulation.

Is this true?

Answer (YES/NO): YES